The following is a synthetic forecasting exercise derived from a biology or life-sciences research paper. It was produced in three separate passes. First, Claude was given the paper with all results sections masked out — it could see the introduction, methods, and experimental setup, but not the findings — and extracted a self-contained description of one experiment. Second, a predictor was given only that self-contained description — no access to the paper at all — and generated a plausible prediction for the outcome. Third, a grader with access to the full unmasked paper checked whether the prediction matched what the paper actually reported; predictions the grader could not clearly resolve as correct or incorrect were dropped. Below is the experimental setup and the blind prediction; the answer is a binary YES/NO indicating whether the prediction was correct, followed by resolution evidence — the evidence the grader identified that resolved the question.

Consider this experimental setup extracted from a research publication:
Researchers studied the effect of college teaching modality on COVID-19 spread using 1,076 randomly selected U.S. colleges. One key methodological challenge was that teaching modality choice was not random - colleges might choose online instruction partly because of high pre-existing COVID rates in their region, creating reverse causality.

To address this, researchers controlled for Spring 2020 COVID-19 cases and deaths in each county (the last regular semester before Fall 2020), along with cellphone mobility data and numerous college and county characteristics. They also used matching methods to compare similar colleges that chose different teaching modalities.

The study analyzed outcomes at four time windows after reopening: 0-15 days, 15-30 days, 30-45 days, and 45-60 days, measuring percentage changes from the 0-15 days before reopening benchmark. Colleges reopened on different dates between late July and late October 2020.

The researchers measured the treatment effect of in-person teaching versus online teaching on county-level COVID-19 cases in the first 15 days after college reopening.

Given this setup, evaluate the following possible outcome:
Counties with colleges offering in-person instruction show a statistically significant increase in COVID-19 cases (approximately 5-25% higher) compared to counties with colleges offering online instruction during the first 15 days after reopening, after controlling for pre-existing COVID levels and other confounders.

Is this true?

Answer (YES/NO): NO